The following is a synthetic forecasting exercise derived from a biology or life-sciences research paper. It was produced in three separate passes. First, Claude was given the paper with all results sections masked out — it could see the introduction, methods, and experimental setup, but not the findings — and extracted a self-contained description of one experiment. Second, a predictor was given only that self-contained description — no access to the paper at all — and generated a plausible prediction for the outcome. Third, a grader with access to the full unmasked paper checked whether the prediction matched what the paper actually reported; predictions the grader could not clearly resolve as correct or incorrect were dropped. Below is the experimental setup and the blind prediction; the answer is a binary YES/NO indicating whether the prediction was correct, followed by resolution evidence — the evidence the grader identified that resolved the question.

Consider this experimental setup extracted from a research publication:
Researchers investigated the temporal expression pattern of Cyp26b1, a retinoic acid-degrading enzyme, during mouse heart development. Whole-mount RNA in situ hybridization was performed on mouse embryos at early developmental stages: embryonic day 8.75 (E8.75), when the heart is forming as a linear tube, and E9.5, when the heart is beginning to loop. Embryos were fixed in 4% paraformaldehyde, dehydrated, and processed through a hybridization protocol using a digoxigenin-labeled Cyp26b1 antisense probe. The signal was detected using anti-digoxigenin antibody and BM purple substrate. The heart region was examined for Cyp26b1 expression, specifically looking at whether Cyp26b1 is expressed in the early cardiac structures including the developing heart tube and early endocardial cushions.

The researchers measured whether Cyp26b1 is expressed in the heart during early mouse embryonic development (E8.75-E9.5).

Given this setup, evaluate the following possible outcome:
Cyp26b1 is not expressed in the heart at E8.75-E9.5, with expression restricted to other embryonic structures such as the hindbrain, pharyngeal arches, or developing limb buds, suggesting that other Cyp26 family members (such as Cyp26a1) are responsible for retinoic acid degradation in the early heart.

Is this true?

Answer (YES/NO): NO